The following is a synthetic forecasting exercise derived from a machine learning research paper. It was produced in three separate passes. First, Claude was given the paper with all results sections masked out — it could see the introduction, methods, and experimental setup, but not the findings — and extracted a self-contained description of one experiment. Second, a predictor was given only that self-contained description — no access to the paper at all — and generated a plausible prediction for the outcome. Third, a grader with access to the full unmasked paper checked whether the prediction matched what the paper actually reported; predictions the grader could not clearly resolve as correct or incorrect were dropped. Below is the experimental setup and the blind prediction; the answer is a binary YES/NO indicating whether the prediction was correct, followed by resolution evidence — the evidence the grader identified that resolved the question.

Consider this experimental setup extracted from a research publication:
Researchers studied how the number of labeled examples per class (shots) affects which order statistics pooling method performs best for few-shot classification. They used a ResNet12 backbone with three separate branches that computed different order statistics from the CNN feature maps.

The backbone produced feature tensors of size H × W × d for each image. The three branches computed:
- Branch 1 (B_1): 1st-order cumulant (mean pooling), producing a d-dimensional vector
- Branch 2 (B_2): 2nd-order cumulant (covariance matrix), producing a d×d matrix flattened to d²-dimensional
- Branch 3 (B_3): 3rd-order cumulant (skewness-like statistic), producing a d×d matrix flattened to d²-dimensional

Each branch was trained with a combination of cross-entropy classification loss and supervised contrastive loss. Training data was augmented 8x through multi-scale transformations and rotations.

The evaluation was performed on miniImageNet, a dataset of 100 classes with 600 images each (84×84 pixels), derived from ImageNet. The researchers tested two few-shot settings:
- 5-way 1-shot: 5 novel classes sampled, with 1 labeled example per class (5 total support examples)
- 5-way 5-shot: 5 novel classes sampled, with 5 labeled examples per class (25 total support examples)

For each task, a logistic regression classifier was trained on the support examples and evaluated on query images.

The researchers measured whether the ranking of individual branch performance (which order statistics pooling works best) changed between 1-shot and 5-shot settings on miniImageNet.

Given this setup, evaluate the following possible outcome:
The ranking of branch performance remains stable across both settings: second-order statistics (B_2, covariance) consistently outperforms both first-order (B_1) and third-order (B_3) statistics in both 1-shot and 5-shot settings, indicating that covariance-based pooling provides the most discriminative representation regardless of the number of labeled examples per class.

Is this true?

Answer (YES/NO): NO